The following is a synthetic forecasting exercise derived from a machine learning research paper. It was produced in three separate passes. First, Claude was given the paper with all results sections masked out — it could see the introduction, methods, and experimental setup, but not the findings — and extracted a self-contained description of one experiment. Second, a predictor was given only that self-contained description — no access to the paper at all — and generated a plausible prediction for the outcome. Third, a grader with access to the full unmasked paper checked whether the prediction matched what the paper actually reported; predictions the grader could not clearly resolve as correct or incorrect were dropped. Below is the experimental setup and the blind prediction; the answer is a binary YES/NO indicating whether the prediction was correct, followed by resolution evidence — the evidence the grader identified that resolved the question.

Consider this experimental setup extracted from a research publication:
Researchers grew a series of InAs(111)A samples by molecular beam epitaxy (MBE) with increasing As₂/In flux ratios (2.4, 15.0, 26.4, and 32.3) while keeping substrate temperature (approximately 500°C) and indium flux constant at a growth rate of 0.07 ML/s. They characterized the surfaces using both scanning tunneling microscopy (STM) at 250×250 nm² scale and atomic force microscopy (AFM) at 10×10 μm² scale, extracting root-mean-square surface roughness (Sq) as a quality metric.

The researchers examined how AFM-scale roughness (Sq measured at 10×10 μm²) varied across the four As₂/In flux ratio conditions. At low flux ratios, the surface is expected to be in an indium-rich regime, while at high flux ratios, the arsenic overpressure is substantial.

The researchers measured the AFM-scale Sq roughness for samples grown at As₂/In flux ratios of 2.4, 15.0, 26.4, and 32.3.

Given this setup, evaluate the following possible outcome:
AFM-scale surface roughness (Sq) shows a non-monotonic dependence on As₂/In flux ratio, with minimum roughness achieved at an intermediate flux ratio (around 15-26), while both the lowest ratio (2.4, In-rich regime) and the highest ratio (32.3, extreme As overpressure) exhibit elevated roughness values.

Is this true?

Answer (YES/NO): NO